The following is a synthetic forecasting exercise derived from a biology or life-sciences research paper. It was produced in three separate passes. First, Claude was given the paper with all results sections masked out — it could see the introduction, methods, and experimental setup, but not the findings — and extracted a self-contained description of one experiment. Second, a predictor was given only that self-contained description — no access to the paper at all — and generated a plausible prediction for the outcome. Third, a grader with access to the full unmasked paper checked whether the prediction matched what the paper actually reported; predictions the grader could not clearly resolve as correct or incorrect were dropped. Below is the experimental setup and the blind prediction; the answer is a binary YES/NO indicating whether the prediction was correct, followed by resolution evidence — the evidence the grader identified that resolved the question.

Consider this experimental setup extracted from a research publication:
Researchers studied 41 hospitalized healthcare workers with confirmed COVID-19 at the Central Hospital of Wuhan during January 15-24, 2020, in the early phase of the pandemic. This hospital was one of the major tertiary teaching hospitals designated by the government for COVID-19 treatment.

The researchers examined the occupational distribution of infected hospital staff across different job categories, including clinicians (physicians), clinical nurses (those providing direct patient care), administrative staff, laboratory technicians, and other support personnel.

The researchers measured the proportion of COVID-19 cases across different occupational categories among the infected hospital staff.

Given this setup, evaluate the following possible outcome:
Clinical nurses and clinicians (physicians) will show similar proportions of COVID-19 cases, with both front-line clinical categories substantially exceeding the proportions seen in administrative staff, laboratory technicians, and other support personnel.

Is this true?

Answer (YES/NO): NO